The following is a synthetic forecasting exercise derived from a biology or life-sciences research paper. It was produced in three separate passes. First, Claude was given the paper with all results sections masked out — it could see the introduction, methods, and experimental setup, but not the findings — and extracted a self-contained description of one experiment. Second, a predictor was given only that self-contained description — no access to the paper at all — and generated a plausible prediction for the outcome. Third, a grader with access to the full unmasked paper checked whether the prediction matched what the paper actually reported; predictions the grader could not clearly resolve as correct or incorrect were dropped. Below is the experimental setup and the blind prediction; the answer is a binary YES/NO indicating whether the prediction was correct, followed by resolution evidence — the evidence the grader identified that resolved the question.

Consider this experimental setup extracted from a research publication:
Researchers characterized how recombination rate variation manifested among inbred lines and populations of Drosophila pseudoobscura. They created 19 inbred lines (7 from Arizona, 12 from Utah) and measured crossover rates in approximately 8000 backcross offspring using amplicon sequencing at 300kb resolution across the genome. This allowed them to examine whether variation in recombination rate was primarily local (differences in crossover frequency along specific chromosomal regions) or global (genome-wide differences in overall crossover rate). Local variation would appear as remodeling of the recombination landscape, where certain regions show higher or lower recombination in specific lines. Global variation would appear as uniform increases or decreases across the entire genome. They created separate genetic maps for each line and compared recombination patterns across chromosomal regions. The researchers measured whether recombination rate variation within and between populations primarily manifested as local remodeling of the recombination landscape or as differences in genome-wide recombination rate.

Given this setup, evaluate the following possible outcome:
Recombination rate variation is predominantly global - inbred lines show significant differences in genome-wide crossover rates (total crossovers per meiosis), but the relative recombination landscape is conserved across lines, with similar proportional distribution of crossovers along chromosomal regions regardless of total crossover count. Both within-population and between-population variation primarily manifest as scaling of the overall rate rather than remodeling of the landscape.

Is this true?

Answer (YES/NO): YES